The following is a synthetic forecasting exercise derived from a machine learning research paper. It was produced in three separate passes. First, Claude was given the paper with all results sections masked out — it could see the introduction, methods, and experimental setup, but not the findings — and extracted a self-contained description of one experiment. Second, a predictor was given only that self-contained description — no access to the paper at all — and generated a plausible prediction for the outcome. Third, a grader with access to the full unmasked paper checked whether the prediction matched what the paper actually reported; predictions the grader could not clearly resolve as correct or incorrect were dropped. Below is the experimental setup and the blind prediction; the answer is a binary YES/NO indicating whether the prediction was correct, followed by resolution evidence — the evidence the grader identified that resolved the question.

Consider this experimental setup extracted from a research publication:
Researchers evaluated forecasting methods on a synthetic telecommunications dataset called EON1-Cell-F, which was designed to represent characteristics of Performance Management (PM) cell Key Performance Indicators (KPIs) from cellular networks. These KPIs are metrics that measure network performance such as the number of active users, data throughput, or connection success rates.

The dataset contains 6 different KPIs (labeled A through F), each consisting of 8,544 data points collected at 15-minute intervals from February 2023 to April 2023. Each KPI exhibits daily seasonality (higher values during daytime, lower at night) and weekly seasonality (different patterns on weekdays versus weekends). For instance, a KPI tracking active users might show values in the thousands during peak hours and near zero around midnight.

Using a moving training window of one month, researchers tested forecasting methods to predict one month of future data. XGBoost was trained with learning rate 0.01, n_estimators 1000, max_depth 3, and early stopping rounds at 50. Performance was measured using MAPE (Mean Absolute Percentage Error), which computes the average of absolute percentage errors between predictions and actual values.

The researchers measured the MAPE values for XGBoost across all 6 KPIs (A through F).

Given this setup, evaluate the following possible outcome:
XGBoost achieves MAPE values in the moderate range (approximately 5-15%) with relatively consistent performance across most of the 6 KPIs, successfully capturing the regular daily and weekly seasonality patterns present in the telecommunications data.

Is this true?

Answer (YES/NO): NO